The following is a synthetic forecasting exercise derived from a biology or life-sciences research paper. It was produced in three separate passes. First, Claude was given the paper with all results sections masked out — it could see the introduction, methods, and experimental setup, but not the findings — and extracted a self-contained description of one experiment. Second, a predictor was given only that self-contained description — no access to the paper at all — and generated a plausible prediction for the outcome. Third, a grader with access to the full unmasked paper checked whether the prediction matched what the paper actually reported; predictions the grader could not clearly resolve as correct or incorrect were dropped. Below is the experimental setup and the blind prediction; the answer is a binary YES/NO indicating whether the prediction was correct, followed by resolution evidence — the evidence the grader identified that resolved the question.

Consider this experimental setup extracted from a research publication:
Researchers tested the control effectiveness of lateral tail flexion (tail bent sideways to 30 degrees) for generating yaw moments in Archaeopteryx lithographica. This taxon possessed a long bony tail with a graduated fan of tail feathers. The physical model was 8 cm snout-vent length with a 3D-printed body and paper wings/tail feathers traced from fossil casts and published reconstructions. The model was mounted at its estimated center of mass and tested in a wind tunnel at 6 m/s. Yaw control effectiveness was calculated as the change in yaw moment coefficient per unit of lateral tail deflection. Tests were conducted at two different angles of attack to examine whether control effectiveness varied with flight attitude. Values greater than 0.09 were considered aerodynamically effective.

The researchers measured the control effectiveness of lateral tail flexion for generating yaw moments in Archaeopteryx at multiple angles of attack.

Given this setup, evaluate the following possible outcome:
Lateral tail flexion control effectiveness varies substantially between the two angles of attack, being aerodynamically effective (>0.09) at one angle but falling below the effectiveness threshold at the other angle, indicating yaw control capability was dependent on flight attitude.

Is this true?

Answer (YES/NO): YES